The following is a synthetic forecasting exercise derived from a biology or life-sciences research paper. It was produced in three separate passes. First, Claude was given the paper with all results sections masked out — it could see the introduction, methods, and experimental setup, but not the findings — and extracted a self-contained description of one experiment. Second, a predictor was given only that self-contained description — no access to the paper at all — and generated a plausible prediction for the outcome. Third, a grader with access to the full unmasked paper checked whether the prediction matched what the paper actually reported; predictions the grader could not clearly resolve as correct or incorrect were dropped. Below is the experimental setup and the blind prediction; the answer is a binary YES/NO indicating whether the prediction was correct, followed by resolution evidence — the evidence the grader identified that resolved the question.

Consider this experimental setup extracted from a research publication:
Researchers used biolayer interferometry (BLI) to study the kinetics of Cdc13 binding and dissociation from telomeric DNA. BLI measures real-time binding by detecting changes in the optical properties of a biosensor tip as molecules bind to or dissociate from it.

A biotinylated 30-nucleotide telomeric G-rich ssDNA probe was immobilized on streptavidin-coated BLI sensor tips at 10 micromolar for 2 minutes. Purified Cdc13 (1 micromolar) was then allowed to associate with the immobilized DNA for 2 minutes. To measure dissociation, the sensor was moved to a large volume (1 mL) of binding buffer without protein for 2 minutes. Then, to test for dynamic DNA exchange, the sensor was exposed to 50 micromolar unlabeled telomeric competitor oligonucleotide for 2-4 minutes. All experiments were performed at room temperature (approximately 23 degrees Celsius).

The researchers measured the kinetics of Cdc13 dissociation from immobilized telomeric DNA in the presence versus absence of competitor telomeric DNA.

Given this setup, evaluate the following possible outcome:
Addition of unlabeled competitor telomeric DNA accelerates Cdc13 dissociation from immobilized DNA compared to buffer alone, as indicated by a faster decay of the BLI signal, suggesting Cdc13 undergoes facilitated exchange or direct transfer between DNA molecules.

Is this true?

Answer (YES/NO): YES